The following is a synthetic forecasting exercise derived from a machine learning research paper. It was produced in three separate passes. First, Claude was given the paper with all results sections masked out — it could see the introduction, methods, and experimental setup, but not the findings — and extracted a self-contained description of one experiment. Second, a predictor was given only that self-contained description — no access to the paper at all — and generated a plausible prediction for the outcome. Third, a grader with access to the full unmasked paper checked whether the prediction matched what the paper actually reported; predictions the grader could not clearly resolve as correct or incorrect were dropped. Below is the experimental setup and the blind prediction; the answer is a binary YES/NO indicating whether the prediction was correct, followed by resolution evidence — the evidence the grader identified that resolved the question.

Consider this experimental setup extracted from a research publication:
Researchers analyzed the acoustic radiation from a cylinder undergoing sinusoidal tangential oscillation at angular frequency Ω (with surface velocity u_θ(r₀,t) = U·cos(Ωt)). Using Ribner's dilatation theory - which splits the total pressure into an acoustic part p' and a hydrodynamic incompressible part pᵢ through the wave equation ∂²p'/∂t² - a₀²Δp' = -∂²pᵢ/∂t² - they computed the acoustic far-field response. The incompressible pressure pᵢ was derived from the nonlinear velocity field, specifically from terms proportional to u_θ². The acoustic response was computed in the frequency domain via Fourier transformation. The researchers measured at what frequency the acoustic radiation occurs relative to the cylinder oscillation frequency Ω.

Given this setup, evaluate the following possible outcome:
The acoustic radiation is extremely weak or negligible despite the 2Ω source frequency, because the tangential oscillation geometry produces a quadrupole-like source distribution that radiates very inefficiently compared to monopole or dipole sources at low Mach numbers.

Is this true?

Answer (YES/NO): NO